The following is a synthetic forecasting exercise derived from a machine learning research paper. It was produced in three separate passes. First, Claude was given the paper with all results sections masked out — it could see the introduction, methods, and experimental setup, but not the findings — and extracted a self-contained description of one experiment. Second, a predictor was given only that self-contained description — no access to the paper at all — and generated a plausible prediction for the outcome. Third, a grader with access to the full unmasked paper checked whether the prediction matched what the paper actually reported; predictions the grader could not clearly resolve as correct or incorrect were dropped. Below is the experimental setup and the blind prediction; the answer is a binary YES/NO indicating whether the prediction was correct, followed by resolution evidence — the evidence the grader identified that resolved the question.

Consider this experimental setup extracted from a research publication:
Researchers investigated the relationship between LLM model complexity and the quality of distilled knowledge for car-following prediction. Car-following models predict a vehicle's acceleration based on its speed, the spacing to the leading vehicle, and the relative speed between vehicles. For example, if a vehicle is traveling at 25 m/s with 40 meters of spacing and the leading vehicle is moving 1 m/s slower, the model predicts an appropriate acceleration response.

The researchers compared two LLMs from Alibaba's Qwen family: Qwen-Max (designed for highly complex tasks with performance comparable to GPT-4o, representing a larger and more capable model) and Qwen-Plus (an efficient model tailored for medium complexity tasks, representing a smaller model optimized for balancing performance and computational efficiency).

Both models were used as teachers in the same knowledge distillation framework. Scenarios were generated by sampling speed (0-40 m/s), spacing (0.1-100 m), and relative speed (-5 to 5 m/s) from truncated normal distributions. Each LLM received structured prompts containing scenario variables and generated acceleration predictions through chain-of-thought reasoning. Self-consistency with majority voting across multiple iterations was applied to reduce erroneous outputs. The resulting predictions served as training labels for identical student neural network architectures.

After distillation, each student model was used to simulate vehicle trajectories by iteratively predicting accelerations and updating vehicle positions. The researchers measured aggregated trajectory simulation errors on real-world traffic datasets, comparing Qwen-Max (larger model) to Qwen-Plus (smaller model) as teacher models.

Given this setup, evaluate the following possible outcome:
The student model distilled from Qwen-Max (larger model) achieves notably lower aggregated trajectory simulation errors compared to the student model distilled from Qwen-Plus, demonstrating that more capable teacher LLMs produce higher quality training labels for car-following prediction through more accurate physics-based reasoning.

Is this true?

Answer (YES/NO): YES